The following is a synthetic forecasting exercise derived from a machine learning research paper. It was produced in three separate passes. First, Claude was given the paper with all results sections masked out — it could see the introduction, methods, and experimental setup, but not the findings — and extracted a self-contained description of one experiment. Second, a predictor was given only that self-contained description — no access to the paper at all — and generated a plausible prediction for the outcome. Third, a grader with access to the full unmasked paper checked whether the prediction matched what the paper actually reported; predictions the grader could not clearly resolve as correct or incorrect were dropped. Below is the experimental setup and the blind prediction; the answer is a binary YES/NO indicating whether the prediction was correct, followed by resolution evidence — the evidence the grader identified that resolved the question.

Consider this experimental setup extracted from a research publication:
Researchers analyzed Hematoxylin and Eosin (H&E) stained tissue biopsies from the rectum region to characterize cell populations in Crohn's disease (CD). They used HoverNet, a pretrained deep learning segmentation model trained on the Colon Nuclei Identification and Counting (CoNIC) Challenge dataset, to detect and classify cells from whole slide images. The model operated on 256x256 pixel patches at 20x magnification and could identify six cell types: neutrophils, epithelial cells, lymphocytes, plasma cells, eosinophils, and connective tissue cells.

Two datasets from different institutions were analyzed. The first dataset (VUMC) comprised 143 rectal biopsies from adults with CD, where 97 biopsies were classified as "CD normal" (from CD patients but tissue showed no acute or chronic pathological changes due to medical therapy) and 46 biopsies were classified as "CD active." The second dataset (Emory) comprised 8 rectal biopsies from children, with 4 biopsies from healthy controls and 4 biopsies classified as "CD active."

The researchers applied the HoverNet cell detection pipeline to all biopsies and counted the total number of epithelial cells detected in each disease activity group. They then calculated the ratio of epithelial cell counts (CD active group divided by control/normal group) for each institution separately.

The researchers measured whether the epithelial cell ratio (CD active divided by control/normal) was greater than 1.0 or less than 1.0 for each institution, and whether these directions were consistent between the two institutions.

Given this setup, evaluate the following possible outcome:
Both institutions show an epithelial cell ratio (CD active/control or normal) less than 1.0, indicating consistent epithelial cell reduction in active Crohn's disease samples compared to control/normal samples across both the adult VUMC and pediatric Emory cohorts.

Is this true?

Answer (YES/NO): NO